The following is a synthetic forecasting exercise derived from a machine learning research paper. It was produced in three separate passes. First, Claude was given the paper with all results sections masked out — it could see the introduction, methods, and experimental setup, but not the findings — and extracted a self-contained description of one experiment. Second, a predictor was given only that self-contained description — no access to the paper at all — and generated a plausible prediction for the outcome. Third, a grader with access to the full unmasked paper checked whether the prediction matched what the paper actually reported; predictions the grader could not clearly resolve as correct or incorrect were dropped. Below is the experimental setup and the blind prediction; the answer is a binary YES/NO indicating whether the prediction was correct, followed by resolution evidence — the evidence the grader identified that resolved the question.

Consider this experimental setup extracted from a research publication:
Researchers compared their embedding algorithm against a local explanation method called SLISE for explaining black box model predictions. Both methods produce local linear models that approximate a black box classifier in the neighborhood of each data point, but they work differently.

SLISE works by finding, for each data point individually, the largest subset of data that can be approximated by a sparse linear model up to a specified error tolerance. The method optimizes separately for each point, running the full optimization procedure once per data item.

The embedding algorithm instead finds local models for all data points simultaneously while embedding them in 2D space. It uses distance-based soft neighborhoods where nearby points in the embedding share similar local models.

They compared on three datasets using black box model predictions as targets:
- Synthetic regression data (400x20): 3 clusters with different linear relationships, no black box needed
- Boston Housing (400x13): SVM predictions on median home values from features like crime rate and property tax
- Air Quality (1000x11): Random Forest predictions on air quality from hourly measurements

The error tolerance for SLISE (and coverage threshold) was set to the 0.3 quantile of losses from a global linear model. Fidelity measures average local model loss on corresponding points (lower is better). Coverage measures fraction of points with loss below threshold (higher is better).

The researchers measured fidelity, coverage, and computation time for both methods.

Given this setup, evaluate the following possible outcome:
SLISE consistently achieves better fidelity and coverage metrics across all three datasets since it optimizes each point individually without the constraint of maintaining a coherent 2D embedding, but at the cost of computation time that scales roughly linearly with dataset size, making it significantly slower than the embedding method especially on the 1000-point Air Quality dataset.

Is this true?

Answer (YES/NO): NO